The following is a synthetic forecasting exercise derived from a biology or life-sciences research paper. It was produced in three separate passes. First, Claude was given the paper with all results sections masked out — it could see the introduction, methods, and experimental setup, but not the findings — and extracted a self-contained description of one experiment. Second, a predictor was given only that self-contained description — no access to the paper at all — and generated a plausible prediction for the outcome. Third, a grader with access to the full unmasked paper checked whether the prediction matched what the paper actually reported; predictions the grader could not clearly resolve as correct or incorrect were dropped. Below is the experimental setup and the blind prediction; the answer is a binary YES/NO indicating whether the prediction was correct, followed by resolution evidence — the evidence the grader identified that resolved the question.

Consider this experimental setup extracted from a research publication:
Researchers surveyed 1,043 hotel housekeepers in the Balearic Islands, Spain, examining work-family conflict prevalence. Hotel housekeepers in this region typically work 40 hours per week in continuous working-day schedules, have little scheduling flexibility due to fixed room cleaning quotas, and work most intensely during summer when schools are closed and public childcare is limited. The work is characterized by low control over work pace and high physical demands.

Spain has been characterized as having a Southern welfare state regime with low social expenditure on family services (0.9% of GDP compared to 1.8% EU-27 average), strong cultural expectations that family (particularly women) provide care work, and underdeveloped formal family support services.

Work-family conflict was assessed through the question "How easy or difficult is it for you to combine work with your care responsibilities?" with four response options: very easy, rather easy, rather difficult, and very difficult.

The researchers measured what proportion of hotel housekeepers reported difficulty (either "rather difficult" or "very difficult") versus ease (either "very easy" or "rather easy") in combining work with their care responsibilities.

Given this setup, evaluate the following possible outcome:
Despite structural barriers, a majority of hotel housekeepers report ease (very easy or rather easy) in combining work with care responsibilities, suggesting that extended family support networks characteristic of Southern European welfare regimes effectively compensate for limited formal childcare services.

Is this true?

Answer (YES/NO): NO